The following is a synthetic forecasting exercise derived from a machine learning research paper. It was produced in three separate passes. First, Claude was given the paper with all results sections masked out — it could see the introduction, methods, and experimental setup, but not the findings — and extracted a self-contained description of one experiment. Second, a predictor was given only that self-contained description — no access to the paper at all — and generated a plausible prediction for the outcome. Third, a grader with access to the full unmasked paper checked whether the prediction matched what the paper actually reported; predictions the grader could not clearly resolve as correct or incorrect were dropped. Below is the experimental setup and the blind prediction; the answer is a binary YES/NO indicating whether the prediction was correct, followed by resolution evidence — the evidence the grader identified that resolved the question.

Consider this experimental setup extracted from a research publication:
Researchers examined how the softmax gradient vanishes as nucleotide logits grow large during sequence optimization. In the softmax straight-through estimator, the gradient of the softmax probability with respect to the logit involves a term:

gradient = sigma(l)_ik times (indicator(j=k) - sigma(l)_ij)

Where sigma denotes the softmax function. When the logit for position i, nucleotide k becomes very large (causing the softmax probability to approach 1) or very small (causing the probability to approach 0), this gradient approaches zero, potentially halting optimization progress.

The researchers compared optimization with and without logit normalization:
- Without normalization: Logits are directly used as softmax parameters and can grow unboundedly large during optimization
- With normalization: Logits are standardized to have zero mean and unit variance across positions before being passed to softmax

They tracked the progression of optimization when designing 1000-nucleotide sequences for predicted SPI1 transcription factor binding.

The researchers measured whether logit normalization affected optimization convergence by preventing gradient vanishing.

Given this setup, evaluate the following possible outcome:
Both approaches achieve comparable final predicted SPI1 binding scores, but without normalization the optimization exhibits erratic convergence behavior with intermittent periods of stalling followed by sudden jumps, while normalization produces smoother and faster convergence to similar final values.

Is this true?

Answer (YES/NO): NO